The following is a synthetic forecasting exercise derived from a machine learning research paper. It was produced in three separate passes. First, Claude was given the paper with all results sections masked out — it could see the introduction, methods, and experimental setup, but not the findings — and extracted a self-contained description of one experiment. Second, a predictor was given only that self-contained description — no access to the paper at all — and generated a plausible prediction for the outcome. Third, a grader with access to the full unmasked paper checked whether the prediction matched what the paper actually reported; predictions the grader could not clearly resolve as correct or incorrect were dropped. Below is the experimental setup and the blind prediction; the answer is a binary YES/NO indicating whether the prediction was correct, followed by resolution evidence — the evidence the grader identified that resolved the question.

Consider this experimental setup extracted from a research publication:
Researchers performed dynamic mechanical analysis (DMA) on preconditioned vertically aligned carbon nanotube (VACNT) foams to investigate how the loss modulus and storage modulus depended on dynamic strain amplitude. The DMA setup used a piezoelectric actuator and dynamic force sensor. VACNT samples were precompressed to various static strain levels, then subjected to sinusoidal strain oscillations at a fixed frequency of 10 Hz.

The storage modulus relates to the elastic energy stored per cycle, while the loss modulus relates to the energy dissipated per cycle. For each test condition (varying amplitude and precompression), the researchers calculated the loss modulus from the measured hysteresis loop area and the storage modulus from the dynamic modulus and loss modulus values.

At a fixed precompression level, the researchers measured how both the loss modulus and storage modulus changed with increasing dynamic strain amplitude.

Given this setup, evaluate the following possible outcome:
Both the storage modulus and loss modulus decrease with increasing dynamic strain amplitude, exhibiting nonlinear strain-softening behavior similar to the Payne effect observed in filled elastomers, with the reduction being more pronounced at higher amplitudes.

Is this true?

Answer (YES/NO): NO